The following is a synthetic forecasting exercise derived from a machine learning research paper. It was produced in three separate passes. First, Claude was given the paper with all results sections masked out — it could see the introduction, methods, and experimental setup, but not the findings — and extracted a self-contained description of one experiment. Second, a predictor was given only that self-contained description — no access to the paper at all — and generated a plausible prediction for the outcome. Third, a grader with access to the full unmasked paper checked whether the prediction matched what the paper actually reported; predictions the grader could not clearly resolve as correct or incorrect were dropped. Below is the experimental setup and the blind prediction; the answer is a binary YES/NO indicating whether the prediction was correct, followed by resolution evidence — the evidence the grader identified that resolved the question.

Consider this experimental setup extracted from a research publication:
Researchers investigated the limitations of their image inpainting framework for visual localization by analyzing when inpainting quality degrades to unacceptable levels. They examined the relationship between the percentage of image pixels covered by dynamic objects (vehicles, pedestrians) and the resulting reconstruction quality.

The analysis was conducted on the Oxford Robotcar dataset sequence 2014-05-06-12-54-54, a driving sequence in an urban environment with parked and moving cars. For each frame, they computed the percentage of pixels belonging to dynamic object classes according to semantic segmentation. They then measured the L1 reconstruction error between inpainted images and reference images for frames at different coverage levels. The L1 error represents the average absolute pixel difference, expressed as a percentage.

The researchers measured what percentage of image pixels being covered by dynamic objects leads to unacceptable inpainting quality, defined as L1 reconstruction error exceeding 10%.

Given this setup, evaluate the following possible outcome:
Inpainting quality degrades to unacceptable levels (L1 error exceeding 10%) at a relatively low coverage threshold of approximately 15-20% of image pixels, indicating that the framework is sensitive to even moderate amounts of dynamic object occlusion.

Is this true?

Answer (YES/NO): YES